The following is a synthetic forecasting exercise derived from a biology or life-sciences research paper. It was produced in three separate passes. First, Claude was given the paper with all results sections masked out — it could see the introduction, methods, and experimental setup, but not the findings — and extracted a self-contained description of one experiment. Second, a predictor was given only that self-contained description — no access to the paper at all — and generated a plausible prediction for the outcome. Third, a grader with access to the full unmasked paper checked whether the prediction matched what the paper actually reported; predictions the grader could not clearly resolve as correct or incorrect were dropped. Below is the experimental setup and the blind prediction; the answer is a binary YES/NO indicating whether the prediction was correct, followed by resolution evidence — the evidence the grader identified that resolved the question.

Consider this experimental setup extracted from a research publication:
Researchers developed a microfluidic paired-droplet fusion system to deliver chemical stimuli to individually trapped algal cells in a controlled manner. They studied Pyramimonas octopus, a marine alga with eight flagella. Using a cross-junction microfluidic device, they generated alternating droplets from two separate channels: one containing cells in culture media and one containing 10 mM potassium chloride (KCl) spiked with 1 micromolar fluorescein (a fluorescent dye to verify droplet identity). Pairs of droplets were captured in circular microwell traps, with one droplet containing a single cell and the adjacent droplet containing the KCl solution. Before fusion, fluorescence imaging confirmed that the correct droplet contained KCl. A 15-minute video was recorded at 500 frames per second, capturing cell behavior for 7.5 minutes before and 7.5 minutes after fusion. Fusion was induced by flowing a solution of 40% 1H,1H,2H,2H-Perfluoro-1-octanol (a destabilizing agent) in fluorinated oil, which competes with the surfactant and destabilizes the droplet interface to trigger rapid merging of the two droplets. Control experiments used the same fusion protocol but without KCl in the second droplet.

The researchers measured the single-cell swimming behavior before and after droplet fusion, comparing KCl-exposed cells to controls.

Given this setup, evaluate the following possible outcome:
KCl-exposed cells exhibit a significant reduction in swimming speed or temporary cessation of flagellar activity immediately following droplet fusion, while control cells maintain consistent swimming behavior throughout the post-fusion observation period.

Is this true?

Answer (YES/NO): NO